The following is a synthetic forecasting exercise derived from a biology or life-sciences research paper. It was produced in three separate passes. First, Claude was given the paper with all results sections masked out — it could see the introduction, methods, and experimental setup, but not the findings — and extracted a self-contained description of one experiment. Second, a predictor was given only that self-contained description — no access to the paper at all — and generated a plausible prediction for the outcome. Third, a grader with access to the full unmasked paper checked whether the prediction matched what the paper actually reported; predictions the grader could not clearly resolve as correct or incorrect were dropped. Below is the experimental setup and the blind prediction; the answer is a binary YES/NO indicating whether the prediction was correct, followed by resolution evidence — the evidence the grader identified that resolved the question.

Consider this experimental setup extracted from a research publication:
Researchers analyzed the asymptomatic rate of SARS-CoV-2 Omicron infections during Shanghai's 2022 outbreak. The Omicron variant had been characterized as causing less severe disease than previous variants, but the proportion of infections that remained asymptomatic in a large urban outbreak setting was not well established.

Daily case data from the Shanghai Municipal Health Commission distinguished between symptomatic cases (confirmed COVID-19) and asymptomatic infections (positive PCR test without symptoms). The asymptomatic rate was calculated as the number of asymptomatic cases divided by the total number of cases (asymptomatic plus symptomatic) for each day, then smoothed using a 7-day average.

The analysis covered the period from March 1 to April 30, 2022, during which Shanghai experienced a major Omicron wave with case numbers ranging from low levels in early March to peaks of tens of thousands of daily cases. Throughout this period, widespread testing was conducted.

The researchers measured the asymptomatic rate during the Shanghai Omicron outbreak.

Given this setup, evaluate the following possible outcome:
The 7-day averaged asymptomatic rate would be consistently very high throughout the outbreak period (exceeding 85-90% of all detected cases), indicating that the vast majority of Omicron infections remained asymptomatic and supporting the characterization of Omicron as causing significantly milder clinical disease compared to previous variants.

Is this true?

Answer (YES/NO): YES